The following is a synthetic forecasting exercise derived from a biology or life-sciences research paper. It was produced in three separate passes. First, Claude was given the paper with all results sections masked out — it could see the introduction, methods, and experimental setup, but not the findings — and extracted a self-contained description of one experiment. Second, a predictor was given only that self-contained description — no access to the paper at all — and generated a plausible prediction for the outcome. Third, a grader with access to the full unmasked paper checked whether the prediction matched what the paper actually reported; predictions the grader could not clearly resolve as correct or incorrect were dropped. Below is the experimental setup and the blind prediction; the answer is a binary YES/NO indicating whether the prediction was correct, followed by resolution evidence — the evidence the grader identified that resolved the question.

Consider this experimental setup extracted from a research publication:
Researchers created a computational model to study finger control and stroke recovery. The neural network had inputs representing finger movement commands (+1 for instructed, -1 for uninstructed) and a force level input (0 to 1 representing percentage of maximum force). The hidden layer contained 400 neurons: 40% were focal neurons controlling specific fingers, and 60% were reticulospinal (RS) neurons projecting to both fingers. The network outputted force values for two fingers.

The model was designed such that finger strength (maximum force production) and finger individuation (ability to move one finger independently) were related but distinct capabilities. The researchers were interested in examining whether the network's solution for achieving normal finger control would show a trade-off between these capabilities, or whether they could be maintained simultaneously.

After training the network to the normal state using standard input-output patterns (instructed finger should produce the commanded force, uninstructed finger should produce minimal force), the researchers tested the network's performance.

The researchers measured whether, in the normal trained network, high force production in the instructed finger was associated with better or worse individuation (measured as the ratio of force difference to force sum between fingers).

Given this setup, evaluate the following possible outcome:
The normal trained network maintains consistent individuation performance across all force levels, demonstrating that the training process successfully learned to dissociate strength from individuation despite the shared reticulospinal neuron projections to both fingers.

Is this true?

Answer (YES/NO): YES